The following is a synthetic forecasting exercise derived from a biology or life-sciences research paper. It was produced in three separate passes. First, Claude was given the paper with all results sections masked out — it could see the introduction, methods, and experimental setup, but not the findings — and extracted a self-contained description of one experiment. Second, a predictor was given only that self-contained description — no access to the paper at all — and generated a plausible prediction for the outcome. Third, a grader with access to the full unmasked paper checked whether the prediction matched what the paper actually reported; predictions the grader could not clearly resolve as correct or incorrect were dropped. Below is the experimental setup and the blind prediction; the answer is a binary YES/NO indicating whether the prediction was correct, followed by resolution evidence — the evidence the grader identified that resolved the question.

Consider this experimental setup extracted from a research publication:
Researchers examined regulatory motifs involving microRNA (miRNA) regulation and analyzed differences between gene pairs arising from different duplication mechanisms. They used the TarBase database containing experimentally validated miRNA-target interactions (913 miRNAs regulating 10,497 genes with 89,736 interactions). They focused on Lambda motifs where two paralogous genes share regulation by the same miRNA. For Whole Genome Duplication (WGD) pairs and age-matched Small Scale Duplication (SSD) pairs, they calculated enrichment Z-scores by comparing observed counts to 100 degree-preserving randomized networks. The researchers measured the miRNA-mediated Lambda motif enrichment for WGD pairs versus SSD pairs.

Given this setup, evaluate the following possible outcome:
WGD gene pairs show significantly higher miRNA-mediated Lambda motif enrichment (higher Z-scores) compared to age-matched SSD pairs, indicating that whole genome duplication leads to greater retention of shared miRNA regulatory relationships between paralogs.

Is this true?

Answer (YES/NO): NO